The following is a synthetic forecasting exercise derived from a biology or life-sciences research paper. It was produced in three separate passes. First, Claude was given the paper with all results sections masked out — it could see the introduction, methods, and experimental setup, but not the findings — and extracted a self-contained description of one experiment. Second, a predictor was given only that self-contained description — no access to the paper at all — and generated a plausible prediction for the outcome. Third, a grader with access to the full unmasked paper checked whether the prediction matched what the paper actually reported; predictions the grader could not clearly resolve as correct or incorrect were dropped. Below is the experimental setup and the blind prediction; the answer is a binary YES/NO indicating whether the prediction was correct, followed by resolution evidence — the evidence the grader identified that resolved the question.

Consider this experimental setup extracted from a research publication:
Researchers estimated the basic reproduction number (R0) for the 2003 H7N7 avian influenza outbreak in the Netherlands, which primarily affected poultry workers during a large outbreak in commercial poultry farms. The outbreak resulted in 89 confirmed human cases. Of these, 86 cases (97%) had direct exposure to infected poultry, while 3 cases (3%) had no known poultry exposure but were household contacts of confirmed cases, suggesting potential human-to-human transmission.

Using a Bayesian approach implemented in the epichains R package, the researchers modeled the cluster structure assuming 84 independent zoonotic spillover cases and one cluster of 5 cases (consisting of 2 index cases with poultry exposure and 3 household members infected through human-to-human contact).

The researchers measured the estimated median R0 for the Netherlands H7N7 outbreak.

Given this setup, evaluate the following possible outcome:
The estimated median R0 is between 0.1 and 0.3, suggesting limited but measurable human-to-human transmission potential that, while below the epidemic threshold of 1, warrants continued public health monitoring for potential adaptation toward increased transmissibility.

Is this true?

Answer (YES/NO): NO